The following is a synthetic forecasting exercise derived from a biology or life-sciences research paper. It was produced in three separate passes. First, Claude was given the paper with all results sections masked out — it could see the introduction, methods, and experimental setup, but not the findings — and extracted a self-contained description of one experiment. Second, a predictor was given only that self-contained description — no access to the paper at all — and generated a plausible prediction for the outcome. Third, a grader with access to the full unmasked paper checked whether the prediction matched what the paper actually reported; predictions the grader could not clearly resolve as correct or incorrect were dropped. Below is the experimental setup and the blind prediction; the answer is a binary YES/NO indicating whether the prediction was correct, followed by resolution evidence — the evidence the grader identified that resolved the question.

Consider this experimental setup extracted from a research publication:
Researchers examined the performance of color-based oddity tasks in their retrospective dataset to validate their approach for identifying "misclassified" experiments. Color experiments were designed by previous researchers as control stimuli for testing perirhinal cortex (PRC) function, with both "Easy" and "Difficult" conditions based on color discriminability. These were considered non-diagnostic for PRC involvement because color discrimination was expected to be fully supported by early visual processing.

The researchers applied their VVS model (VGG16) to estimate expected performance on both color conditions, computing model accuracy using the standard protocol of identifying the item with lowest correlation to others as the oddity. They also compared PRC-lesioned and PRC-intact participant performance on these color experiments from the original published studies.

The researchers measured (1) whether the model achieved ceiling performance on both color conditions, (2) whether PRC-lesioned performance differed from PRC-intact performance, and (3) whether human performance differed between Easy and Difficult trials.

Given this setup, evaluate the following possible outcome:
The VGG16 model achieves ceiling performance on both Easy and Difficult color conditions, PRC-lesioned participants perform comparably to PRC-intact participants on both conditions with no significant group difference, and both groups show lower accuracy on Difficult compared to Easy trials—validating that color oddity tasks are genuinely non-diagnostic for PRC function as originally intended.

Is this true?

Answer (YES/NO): YES